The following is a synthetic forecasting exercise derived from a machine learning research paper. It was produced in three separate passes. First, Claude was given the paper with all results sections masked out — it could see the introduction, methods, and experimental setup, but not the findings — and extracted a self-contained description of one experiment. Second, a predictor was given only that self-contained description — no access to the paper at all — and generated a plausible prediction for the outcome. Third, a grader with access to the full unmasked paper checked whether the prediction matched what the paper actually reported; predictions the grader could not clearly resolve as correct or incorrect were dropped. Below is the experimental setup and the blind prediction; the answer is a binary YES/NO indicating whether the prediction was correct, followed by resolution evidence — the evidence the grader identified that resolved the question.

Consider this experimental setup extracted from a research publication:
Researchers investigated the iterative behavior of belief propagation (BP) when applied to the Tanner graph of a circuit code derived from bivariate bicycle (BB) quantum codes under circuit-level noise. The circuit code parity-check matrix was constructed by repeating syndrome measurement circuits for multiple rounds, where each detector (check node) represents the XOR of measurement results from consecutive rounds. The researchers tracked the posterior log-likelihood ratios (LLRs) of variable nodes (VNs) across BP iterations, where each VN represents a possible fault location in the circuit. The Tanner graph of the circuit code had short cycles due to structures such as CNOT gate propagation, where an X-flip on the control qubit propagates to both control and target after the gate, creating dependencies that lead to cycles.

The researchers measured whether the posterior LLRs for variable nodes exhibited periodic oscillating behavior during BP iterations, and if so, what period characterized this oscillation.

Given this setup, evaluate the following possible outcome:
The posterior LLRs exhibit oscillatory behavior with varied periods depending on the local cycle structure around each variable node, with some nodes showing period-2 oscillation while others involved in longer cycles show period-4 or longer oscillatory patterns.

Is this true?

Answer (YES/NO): NO